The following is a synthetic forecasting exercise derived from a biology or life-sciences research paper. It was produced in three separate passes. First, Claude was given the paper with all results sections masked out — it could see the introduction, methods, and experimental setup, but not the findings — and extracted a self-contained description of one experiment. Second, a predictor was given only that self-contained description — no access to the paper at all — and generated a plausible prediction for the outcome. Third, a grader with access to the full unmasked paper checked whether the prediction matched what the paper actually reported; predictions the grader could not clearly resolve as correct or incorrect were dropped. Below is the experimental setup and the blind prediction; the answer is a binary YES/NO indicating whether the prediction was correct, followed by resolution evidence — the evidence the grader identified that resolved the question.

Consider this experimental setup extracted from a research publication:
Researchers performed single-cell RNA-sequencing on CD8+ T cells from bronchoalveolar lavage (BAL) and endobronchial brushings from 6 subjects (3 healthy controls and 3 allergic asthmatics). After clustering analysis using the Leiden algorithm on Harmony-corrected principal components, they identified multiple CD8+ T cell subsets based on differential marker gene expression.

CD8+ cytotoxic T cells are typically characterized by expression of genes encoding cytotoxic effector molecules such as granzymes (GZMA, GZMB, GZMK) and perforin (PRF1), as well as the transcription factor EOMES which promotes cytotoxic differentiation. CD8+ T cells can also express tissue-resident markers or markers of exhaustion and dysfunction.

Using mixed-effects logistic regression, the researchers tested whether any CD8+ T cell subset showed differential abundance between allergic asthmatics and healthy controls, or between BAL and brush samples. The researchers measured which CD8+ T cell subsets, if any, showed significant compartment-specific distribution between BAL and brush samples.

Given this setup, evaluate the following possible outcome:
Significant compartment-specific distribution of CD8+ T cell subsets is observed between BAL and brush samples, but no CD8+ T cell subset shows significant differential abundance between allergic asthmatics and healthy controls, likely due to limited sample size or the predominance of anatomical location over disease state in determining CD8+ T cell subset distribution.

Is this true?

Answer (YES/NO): NO